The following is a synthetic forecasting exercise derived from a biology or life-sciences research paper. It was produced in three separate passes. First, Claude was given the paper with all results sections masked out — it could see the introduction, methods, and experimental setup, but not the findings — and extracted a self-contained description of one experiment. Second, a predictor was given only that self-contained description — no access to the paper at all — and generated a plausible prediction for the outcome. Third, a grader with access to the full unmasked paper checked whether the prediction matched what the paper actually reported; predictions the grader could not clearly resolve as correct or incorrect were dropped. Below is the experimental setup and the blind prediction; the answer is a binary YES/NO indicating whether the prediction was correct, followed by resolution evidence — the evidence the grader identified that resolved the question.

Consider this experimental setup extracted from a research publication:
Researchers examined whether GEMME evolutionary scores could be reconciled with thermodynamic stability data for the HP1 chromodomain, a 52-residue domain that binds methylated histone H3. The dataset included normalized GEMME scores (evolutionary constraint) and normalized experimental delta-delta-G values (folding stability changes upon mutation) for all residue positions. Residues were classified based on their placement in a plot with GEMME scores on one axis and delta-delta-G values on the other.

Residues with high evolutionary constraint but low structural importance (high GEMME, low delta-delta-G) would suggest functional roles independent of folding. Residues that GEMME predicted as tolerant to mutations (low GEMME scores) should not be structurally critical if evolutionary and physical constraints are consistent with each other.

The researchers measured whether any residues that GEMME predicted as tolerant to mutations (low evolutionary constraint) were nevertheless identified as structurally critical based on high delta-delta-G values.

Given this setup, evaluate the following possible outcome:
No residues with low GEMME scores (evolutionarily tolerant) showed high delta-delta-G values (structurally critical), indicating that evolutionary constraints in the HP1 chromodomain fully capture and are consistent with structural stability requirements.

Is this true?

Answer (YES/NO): YES